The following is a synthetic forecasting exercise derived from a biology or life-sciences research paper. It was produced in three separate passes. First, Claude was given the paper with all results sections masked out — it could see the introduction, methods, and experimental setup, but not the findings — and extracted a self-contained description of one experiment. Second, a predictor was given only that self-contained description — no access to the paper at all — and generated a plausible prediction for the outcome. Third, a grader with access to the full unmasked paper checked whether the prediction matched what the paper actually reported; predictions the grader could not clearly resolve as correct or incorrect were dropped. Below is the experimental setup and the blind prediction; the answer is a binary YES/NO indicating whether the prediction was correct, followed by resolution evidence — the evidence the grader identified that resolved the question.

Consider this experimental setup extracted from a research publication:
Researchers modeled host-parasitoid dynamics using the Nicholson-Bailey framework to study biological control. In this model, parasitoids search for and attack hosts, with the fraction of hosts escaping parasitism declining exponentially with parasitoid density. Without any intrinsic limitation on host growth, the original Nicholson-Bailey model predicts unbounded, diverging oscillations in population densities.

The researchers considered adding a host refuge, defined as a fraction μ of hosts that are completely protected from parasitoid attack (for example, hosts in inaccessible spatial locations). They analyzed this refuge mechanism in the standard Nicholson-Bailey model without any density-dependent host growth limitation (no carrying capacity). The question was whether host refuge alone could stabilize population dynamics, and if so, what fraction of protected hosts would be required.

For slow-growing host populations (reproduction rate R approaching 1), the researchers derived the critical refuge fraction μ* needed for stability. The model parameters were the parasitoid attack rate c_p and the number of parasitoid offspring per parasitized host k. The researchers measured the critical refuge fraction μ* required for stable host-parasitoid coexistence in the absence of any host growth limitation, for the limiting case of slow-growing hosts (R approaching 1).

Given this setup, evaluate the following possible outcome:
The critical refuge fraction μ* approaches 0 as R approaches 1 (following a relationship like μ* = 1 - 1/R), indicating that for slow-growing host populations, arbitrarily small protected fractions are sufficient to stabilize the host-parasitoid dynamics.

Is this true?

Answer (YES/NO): NO